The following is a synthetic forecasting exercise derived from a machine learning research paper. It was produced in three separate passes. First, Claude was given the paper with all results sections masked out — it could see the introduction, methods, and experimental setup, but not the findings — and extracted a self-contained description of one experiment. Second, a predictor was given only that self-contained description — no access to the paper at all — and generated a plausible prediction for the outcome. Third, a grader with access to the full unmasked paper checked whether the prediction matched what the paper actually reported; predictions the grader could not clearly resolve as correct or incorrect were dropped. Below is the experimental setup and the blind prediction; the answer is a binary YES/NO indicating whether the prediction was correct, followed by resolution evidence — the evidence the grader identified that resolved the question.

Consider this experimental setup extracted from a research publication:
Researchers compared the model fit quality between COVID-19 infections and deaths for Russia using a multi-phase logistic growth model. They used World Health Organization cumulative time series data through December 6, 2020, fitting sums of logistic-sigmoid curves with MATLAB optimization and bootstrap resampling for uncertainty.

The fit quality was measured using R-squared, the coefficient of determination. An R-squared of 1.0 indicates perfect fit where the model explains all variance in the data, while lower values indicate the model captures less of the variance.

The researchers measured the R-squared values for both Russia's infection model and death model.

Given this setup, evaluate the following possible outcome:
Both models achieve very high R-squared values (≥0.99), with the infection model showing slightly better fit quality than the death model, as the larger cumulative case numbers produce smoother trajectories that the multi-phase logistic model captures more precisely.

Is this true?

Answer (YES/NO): NO